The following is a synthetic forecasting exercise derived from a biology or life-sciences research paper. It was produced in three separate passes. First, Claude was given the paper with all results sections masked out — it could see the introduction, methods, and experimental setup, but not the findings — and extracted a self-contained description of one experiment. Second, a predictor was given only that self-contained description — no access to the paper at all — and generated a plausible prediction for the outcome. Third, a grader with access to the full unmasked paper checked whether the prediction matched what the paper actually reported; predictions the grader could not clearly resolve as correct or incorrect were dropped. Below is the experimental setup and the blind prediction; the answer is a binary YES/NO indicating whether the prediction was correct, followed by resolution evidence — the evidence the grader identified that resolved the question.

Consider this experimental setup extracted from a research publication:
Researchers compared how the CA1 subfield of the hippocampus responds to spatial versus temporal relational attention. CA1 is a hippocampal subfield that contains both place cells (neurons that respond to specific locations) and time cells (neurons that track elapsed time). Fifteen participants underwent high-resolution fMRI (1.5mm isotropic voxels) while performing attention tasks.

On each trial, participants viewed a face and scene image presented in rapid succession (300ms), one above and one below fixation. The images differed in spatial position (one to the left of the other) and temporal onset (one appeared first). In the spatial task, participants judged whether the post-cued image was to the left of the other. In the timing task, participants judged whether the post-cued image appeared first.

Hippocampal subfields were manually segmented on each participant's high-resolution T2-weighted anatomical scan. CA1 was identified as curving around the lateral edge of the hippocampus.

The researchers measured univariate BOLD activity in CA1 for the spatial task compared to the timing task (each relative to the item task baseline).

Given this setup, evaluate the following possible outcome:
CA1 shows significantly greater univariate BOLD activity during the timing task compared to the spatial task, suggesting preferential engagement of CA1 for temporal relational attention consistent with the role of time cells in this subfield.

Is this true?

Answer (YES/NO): NO